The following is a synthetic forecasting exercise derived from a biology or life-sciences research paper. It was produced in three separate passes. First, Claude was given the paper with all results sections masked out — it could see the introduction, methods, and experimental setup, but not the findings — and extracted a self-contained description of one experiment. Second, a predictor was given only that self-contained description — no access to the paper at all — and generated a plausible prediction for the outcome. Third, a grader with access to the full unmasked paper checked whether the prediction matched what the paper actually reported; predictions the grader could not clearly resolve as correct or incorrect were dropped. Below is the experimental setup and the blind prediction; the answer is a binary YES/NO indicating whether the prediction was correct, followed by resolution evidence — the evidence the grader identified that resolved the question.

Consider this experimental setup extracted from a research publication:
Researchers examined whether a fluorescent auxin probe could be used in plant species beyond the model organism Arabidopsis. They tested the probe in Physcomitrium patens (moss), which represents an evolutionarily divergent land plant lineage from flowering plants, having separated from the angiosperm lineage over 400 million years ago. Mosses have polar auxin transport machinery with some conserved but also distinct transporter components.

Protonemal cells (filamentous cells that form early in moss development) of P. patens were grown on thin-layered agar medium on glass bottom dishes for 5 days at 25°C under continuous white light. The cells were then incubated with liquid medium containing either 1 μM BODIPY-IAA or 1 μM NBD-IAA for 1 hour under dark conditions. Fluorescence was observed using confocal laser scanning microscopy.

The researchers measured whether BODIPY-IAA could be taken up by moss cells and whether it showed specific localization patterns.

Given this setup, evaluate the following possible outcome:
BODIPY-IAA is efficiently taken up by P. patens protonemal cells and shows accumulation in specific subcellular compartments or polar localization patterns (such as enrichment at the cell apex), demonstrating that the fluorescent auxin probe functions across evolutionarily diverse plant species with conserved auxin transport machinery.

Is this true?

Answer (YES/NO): YES